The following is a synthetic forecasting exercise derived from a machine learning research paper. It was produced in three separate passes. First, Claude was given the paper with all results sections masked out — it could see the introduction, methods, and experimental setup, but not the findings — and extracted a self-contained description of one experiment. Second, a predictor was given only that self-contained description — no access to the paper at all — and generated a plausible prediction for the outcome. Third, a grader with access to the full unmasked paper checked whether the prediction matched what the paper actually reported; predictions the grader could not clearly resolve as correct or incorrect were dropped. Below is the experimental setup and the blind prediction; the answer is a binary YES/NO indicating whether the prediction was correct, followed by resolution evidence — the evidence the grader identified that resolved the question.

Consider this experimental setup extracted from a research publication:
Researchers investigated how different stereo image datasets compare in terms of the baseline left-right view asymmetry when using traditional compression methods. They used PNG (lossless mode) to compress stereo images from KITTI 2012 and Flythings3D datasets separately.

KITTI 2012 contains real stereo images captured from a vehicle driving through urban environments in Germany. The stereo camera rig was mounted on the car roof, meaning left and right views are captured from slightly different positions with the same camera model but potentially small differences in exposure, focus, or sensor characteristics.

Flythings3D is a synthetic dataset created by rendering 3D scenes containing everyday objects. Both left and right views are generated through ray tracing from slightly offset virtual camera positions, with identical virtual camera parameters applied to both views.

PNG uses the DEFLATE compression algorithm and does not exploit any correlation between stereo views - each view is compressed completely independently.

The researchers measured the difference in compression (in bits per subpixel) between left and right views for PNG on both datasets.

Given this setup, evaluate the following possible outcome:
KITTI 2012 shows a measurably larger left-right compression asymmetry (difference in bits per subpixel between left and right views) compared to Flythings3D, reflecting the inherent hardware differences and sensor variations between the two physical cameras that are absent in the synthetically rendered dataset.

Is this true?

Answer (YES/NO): YES